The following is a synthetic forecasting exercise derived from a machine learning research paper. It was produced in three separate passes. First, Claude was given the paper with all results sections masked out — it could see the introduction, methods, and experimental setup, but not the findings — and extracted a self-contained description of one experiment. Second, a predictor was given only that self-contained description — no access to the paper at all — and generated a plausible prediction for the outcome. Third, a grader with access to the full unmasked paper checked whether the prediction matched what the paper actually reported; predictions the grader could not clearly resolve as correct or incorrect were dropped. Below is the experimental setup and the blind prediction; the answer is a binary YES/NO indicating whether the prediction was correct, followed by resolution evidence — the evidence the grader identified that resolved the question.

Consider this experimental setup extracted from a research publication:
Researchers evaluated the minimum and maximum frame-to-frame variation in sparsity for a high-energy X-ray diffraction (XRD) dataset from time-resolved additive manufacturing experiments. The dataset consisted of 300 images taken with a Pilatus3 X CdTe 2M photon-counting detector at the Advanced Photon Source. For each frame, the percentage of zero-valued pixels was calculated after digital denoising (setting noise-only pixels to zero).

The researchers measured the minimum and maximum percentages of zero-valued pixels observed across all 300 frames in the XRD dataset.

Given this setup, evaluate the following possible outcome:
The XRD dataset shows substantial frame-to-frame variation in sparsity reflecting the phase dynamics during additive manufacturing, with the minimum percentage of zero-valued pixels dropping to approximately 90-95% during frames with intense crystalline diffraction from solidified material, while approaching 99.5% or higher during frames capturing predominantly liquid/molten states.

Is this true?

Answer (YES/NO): NO